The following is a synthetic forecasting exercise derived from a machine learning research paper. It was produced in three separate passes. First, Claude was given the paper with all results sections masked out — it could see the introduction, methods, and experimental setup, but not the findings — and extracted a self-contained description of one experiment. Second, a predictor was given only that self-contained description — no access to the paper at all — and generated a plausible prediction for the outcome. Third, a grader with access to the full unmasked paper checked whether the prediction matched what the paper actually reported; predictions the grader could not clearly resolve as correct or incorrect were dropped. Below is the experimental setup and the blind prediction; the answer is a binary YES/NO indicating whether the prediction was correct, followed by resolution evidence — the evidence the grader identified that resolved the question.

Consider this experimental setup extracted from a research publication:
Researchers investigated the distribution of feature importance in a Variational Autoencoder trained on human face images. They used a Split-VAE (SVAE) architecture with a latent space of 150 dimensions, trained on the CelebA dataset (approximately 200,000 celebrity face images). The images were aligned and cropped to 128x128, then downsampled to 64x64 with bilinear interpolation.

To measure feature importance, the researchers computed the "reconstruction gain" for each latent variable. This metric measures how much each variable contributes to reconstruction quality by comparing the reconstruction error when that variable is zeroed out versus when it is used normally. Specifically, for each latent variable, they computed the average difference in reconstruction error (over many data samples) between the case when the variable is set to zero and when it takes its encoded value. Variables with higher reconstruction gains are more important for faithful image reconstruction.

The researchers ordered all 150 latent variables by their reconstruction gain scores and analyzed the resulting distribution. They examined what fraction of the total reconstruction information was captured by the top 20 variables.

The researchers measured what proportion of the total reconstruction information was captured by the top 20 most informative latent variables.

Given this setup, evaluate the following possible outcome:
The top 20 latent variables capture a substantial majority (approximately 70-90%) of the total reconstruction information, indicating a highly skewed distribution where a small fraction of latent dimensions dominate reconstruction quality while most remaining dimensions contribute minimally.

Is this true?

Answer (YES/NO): YES